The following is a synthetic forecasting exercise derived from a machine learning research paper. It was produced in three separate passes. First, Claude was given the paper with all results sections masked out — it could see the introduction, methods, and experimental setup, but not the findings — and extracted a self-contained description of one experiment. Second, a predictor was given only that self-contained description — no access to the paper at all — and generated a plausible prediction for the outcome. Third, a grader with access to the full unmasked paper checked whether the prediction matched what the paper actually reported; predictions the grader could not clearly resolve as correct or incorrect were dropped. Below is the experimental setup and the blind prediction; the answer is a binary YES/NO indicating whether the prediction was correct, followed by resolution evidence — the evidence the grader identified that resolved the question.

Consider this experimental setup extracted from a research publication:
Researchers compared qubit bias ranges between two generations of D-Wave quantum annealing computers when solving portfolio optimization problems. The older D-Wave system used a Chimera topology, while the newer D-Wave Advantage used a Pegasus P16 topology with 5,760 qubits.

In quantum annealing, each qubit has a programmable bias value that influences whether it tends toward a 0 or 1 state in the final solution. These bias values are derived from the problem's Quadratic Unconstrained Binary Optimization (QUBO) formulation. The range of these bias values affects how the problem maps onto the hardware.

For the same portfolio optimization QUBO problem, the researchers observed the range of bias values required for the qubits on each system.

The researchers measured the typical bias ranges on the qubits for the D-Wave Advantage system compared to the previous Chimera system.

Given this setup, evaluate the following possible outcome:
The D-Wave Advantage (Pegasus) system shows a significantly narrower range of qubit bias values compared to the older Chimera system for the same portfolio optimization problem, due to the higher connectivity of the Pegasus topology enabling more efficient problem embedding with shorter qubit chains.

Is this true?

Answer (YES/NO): NO